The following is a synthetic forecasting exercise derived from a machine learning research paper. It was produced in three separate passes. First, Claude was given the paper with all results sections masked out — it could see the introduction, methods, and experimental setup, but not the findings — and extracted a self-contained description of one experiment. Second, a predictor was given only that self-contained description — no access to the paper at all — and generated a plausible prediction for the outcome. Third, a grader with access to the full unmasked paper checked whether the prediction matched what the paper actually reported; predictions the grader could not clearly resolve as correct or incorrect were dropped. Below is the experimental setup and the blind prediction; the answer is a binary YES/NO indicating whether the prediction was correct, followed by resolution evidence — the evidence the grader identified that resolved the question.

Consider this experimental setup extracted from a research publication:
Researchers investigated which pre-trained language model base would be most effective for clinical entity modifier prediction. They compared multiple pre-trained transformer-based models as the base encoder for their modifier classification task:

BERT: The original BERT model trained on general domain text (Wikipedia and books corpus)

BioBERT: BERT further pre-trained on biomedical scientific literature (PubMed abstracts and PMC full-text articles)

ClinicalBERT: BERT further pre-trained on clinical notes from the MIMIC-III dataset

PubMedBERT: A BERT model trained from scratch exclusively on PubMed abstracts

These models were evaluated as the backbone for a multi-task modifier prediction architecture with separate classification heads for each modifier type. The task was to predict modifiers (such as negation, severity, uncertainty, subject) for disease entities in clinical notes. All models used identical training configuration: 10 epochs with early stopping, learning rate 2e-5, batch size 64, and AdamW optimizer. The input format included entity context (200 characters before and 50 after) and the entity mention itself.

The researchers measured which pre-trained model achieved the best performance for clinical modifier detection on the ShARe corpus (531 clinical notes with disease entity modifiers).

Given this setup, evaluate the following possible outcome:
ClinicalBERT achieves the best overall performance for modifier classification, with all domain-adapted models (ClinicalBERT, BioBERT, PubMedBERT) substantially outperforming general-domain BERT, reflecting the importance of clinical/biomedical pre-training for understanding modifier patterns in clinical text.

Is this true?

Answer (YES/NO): NO